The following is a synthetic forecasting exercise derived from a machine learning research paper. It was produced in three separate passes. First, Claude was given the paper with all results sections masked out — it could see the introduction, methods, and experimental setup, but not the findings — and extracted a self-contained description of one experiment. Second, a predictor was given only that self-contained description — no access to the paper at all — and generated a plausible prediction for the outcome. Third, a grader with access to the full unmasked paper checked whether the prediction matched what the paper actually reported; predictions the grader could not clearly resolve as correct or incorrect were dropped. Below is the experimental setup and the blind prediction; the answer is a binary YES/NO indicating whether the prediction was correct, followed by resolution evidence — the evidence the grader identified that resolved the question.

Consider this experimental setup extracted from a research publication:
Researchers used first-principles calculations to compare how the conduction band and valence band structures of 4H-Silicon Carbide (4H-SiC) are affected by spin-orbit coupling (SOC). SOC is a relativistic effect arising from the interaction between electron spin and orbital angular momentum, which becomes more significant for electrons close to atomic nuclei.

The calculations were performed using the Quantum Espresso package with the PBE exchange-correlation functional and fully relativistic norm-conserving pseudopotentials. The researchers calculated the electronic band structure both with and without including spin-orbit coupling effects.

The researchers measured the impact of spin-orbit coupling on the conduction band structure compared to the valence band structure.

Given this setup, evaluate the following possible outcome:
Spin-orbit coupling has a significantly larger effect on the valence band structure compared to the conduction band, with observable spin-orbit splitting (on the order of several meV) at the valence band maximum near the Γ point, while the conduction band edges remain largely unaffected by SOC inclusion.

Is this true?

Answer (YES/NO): YES